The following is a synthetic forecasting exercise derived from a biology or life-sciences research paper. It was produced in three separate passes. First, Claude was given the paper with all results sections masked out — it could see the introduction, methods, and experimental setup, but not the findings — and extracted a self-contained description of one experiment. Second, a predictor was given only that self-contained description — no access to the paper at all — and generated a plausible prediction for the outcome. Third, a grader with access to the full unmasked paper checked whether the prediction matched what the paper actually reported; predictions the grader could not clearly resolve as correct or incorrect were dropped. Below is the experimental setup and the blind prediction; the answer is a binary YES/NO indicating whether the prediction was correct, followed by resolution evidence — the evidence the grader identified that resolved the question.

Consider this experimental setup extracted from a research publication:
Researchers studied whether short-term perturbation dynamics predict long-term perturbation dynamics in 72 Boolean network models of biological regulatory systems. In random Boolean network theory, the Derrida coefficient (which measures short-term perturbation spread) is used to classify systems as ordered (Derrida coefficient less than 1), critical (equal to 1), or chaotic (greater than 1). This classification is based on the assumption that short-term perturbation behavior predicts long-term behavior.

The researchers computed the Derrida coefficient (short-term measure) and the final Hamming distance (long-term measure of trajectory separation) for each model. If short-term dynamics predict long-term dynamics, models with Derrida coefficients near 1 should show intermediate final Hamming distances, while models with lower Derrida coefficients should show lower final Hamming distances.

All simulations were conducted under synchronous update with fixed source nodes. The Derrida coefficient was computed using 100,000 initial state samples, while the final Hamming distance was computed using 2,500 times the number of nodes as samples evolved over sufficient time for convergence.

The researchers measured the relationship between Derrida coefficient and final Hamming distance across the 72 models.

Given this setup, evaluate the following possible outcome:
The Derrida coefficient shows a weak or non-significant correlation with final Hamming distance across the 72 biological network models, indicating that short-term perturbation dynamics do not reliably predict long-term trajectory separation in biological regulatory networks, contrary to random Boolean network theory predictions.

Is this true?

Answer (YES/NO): YES